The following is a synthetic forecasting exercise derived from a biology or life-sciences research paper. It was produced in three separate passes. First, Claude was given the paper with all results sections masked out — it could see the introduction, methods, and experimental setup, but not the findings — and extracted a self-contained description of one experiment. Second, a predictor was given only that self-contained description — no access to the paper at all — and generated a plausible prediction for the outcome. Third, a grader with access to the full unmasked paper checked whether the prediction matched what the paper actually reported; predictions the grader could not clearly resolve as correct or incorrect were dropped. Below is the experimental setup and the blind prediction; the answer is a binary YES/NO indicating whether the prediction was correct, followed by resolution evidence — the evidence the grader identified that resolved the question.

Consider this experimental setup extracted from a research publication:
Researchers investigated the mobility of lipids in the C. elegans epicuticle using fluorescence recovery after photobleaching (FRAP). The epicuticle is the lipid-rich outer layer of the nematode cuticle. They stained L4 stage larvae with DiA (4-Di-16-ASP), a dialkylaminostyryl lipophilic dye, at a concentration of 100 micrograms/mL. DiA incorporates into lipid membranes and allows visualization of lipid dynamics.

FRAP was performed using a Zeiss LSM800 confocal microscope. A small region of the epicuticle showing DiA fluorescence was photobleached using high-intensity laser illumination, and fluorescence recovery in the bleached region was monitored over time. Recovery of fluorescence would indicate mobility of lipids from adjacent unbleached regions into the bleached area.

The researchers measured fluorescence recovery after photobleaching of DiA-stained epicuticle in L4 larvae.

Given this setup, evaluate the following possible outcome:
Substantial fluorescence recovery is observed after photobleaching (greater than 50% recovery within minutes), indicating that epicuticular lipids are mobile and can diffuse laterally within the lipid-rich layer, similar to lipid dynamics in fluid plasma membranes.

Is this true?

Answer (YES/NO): NO